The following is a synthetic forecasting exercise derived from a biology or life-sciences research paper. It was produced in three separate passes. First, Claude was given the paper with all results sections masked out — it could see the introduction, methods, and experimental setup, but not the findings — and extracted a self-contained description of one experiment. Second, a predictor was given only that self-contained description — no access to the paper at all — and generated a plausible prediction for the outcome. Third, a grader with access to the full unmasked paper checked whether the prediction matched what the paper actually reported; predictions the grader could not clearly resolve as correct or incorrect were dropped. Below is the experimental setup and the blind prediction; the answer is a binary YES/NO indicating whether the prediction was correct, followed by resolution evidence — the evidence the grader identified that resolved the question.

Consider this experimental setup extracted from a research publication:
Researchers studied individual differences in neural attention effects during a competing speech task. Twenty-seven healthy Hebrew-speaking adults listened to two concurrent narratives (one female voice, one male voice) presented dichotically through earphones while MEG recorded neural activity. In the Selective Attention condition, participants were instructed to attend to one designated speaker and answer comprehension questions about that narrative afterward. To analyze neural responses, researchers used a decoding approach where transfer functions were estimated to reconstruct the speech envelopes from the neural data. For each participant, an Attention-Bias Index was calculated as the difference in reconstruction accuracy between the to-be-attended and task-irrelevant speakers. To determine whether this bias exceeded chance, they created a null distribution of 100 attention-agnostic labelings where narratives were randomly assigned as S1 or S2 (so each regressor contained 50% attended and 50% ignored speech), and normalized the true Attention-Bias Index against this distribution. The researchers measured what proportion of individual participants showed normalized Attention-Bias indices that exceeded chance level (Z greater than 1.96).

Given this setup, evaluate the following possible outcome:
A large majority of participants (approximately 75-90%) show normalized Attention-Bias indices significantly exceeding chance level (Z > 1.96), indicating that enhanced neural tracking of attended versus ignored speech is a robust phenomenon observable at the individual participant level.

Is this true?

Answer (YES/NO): NO